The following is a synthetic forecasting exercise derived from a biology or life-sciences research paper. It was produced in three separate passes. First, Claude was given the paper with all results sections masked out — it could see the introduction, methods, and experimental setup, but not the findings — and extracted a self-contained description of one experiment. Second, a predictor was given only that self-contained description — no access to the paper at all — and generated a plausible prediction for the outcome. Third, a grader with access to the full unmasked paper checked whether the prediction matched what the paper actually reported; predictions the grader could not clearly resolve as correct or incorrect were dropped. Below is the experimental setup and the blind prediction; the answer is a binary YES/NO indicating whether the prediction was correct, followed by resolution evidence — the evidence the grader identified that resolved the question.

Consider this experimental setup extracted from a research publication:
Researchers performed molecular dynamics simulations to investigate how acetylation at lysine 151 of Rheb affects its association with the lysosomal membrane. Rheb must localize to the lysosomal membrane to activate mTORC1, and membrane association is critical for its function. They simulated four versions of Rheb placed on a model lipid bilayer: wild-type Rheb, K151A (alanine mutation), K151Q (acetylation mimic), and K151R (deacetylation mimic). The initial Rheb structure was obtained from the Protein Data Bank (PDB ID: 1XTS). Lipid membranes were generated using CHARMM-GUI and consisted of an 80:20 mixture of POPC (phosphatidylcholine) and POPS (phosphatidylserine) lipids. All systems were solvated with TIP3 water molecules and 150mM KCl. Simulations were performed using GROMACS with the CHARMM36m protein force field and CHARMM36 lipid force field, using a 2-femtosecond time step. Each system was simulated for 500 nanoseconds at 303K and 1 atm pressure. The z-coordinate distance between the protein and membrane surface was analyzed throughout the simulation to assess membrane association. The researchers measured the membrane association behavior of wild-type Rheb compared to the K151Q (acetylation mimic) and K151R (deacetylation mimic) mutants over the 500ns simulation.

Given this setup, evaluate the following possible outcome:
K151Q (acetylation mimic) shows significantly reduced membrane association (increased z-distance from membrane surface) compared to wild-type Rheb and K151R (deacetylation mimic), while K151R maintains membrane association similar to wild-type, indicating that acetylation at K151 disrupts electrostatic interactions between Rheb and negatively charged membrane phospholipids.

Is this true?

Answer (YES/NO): NO